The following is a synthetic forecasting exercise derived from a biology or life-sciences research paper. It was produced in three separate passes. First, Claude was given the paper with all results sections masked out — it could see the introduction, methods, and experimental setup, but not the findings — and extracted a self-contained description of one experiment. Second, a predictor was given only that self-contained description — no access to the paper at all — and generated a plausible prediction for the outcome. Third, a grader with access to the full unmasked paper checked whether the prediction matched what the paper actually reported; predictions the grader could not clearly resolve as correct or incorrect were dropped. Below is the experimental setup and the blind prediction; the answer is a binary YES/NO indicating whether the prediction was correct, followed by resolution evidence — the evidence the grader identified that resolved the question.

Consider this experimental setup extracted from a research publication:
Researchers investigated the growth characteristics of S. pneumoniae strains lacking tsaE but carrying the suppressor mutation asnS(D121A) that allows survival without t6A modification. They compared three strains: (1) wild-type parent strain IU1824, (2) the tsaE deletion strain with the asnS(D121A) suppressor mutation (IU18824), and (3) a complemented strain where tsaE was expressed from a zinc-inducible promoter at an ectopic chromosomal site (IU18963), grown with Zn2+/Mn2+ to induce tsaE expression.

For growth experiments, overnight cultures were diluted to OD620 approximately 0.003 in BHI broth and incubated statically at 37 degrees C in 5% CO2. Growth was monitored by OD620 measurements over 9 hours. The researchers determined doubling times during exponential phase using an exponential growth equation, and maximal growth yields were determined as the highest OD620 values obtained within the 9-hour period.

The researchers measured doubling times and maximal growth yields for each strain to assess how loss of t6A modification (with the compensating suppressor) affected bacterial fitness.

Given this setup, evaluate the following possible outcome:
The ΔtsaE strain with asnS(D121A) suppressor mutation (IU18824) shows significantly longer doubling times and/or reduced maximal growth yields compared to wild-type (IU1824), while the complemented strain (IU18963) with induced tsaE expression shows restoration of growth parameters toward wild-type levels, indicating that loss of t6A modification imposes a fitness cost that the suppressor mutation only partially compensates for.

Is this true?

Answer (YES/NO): YES